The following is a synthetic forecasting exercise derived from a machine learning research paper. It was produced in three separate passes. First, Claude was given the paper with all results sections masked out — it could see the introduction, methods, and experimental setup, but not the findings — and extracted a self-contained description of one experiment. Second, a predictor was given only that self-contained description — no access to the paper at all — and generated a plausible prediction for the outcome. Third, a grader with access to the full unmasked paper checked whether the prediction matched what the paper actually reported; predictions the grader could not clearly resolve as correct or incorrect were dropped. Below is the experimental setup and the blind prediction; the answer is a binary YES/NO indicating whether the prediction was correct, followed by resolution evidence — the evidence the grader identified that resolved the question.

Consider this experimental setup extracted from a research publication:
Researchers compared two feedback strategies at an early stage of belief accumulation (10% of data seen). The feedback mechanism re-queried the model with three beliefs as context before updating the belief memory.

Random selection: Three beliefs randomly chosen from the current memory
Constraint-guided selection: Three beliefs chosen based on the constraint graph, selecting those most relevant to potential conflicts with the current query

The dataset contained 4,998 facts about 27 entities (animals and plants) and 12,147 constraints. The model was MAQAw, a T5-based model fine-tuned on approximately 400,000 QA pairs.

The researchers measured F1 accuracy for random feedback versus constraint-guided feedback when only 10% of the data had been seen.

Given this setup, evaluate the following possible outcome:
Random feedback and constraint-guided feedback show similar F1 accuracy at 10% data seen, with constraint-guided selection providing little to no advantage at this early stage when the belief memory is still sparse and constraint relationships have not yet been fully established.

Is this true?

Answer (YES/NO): NO